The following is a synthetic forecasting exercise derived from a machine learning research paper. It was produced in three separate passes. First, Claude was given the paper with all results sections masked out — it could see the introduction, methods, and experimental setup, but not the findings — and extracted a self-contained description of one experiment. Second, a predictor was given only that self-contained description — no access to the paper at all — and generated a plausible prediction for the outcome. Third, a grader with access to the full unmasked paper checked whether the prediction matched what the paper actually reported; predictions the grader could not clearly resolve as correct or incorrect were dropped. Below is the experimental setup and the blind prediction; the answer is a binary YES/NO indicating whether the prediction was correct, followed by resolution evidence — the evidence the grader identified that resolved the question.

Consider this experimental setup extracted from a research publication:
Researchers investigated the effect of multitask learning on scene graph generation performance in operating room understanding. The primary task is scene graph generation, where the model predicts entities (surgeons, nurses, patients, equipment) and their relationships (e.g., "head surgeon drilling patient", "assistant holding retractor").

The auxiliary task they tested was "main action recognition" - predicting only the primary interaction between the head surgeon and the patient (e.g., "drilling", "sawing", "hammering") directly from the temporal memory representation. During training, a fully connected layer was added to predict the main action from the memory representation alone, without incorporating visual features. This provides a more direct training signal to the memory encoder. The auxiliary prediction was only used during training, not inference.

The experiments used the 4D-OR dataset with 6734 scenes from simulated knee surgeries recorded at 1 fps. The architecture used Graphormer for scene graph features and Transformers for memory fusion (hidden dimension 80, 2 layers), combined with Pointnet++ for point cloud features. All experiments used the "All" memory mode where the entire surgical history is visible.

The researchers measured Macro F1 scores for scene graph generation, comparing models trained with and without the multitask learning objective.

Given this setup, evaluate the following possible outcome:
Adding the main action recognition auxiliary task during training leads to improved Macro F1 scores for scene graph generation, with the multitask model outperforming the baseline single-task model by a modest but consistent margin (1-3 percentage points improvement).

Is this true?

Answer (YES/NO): YES